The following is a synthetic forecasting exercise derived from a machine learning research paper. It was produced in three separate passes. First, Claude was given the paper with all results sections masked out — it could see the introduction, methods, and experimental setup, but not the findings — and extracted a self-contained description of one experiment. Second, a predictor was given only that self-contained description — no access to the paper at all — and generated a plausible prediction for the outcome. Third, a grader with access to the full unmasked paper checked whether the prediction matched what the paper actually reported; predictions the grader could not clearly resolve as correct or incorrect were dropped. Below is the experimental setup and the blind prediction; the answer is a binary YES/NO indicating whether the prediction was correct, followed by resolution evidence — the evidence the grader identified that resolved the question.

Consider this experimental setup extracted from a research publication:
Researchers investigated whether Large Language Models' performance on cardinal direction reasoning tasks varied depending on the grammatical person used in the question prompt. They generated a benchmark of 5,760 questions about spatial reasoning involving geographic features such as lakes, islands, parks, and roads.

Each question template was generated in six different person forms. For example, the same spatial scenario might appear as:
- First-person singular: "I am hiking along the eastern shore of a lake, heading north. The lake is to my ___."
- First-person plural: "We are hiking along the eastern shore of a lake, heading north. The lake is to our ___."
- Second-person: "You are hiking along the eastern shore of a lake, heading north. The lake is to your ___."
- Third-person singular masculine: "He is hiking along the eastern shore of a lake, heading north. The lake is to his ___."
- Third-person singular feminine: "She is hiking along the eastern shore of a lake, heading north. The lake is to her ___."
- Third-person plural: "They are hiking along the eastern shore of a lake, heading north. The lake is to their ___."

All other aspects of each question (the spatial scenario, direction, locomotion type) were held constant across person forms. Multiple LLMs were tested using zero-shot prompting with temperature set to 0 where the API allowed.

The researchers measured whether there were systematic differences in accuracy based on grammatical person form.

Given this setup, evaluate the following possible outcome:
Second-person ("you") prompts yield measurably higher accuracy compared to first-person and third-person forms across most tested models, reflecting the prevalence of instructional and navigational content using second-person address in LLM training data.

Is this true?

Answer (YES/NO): NO